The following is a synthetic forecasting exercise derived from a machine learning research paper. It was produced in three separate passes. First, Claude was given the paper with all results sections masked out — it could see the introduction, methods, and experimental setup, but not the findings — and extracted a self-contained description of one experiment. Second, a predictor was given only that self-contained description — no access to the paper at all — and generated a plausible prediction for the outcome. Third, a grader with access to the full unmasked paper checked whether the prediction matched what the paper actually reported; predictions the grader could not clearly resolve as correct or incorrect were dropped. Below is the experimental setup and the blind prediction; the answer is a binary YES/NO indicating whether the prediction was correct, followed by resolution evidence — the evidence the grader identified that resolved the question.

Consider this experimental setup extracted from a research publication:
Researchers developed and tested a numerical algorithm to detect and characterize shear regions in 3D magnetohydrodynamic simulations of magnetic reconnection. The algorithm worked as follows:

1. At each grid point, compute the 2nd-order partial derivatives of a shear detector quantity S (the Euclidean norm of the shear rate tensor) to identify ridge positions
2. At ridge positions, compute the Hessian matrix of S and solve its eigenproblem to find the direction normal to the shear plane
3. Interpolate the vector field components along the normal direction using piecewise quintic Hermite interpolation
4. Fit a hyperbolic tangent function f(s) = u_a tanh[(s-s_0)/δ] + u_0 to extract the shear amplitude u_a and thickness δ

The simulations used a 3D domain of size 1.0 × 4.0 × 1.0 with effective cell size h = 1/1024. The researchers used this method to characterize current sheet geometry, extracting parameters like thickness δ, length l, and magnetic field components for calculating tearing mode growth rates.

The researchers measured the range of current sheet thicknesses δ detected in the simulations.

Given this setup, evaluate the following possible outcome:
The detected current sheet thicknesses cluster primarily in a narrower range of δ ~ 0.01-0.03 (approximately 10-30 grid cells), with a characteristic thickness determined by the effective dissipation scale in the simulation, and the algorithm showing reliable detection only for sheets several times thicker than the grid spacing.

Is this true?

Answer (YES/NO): NO